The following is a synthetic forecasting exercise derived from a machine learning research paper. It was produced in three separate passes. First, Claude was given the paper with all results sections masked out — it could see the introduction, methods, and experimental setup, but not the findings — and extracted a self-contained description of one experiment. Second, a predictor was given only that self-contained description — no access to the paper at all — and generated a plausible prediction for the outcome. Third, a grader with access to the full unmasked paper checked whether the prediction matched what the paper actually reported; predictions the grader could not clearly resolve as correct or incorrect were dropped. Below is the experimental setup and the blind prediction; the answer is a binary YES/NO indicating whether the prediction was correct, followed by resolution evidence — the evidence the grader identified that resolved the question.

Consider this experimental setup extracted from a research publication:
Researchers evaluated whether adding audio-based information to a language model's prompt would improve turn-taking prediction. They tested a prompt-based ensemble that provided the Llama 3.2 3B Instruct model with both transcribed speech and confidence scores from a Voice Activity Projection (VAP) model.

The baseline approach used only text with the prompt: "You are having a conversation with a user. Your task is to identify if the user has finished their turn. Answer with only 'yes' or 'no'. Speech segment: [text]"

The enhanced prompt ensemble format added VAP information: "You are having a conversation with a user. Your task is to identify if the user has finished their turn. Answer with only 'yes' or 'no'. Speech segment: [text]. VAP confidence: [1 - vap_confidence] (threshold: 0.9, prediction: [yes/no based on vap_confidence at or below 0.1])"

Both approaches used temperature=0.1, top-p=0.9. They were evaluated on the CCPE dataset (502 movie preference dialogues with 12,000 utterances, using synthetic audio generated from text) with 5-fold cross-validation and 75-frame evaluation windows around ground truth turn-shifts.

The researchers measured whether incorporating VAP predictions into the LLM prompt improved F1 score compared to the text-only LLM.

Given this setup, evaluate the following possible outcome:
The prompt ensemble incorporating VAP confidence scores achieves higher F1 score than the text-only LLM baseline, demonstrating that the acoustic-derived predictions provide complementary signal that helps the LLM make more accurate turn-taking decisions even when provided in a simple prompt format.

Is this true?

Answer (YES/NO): YES